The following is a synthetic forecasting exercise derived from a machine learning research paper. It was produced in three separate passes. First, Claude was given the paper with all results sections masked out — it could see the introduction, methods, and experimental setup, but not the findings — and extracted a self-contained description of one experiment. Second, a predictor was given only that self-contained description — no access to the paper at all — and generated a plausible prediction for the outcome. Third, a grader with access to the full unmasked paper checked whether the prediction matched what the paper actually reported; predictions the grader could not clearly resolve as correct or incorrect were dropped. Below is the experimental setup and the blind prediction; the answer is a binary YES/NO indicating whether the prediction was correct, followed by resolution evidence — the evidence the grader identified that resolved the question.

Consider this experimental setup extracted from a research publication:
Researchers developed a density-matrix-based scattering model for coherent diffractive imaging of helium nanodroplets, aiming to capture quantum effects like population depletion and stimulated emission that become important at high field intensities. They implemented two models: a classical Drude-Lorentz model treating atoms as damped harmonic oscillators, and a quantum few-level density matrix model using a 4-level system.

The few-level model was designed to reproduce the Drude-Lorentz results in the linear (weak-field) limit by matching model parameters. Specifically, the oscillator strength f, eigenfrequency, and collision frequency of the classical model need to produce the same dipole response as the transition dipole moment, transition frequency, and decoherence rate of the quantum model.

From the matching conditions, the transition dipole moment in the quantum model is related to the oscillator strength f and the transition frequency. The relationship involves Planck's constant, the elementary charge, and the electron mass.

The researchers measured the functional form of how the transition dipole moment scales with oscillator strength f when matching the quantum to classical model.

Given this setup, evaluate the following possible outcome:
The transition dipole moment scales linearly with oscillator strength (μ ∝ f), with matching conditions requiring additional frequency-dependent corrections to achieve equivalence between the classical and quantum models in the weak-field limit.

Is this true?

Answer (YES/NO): NO